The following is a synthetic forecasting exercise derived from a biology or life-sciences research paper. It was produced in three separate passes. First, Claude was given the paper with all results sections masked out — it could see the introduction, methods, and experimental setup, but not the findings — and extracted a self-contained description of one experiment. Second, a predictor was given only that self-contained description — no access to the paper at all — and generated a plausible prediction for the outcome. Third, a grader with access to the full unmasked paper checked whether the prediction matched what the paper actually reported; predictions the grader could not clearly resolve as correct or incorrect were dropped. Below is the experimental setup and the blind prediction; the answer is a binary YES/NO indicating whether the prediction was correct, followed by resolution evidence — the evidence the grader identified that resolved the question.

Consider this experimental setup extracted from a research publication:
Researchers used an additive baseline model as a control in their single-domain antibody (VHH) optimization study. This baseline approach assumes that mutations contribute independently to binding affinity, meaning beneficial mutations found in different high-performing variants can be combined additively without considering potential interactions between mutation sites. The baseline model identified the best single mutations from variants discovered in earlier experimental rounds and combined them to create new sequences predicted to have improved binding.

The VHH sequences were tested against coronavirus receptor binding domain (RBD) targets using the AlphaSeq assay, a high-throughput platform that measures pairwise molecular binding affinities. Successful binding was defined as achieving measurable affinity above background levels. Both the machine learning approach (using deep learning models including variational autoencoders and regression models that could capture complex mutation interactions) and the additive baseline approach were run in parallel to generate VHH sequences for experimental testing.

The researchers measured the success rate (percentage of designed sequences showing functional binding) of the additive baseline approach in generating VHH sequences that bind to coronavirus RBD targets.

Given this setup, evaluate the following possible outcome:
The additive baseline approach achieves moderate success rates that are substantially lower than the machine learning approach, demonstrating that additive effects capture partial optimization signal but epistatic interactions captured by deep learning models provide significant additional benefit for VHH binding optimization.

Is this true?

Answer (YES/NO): YES